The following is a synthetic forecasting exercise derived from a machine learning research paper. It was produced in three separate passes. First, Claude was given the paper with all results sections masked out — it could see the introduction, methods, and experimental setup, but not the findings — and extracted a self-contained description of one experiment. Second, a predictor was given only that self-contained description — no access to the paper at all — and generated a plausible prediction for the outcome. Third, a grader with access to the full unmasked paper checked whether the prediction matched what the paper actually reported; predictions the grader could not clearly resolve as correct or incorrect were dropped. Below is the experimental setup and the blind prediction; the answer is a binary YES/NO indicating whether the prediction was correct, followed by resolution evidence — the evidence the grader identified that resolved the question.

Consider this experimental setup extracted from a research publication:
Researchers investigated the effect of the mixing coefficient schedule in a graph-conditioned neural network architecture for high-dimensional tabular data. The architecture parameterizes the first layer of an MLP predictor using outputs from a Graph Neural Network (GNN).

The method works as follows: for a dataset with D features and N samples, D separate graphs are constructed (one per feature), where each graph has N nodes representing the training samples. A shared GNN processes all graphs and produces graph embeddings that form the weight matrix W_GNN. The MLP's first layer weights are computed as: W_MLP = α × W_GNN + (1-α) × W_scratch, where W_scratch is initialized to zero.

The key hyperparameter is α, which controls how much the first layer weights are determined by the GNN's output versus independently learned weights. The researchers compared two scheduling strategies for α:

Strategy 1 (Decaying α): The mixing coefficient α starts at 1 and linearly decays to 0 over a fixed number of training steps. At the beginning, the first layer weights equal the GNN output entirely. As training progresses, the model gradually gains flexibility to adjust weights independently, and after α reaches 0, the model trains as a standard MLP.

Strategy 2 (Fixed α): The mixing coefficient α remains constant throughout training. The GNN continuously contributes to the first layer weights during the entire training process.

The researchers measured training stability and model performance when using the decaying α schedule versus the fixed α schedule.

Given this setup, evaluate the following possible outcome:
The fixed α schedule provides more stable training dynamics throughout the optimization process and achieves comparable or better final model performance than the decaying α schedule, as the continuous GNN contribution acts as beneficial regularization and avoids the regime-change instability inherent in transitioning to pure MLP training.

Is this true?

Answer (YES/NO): NO